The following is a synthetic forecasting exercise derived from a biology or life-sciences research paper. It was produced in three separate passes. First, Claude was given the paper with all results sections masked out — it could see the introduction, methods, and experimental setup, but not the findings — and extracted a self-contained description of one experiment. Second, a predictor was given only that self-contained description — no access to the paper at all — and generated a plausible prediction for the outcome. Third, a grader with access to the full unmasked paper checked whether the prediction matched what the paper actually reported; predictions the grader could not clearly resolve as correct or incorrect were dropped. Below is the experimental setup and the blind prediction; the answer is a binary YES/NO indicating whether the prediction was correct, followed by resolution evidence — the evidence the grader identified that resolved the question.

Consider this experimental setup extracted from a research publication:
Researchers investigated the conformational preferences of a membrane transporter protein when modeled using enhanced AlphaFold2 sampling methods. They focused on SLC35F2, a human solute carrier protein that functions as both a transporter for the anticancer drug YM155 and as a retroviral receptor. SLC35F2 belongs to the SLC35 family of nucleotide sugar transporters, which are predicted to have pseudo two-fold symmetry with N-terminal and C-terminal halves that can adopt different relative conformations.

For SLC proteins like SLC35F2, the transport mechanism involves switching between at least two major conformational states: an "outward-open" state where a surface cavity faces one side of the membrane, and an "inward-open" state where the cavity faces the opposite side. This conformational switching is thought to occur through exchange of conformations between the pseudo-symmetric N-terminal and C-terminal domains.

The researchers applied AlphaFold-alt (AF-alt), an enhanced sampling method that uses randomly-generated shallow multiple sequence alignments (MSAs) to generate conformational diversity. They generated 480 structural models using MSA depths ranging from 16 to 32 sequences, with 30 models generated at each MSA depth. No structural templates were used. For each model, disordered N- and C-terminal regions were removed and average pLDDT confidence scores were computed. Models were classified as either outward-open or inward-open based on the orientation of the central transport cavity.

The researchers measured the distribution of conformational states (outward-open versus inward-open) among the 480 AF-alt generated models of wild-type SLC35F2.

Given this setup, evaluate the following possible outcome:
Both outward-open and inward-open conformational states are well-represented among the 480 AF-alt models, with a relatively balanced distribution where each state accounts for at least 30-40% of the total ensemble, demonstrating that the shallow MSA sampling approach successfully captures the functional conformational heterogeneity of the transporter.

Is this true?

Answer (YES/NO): NO